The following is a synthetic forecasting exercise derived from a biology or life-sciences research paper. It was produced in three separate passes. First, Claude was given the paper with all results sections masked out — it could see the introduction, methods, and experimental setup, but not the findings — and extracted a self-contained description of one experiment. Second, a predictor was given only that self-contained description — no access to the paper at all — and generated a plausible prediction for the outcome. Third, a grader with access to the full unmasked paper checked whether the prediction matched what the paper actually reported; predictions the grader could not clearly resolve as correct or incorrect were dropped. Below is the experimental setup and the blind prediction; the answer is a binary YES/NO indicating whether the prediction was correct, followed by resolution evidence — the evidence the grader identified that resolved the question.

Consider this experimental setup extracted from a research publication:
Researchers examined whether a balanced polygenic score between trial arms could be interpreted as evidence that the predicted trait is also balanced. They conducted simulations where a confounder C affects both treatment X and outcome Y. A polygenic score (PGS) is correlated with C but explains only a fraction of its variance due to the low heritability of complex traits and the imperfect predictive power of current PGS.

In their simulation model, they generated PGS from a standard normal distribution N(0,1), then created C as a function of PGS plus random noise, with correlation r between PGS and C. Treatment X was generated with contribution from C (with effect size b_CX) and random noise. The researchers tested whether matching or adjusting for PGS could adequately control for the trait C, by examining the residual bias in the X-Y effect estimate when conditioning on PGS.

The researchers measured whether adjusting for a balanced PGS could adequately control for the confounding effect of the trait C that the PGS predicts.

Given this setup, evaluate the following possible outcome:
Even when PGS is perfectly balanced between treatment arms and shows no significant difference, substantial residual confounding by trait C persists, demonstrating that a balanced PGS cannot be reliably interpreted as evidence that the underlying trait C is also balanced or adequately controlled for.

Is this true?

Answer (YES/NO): YES